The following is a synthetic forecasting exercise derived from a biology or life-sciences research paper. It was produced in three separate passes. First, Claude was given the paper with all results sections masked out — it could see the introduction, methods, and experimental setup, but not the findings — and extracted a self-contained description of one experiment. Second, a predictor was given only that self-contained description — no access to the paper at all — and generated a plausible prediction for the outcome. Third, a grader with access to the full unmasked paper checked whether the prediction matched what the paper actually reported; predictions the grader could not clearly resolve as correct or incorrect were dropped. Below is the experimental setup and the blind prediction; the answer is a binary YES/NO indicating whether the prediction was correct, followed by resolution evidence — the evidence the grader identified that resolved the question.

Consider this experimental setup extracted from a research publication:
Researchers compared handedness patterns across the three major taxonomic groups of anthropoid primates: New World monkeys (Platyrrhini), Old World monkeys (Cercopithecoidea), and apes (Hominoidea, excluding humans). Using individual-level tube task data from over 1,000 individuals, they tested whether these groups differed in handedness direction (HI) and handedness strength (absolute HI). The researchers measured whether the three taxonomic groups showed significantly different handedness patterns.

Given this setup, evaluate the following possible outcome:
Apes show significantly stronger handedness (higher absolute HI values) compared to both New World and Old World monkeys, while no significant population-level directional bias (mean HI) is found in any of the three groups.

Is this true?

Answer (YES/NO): NO